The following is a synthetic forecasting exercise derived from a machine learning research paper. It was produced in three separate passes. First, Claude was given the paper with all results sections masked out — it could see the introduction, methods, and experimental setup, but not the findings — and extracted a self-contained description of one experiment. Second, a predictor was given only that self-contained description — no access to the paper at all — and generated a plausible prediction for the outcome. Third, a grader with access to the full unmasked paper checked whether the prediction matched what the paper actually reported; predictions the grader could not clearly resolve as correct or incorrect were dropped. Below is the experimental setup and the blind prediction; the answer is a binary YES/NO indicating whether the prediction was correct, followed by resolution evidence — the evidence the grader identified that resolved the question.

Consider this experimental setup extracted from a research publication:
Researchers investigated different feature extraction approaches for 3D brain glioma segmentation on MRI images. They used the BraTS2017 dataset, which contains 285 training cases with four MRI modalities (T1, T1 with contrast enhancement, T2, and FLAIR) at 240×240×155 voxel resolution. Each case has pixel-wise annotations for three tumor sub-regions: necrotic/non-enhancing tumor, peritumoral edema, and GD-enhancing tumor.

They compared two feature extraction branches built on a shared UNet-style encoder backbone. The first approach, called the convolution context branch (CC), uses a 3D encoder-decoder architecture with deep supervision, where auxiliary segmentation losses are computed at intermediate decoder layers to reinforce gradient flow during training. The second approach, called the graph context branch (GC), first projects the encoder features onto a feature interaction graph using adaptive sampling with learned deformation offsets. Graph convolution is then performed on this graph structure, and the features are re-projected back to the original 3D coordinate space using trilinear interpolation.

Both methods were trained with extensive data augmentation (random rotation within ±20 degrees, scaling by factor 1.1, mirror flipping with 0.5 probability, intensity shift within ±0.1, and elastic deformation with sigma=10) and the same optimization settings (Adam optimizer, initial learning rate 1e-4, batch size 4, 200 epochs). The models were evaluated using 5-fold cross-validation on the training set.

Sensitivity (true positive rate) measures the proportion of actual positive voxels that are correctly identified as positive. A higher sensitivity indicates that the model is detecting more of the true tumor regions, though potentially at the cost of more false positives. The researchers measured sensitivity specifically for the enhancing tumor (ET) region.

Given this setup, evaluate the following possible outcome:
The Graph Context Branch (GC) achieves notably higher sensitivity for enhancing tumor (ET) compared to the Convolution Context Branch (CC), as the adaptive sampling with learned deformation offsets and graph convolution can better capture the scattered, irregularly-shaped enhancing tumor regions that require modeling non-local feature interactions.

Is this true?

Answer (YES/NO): YES